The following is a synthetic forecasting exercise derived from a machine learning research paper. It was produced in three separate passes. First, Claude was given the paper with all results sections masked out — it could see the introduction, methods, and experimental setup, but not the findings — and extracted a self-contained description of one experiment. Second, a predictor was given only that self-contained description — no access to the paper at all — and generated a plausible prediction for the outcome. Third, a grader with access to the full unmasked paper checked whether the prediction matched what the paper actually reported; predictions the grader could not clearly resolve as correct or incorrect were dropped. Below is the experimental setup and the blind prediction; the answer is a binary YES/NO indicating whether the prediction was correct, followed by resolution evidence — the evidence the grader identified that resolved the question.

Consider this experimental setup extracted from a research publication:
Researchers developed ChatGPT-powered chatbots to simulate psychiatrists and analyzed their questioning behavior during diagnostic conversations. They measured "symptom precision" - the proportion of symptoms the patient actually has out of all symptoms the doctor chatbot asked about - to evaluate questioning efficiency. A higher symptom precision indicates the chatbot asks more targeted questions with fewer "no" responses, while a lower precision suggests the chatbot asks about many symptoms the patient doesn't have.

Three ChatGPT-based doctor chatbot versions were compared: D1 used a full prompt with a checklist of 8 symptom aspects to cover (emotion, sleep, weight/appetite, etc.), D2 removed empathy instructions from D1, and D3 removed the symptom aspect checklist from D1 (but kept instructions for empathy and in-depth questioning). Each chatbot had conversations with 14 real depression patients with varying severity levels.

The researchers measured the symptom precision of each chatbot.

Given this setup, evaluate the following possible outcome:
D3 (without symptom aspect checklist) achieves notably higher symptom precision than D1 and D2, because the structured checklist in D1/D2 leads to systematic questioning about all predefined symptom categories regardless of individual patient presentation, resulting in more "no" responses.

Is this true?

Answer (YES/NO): YES